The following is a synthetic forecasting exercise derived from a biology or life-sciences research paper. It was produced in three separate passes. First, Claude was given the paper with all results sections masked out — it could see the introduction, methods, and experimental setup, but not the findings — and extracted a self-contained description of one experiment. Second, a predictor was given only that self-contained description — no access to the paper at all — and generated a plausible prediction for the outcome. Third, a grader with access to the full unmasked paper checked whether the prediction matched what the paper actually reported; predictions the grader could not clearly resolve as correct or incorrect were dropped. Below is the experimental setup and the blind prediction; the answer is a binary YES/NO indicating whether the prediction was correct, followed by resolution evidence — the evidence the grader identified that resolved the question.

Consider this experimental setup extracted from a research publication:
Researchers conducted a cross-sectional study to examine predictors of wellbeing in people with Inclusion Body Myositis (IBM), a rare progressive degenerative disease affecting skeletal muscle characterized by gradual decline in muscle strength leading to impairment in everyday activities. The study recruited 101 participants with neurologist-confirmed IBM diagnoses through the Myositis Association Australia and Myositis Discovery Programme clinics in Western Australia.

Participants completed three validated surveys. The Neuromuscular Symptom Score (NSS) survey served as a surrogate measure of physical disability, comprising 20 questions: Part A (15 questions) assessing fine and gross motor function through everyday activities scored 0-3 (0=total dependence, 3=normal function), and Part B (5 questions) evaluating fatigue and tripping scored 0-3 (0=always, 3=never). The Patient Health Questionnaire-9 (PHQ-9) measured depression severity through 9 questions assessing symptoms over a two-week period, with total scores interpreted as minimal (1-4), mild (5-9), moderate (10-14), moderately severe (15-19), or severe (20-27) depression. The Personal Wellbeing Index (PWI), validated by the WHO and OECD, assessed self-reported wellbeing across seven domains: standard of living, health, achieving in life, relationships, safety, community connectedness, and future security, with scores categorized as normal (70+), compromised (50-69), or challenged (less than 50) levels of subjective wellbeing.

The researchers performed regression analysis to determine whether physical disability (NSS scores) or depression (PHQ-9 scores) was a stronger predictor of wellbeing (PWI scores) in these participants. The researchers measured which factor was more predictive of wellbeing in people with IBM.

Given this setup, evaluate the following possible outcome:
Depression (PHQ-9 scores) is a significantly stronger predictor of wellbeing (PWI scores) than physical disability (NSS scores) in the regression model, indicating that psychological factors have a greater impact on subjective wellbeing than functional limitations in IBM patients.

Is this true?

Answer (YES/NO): YES